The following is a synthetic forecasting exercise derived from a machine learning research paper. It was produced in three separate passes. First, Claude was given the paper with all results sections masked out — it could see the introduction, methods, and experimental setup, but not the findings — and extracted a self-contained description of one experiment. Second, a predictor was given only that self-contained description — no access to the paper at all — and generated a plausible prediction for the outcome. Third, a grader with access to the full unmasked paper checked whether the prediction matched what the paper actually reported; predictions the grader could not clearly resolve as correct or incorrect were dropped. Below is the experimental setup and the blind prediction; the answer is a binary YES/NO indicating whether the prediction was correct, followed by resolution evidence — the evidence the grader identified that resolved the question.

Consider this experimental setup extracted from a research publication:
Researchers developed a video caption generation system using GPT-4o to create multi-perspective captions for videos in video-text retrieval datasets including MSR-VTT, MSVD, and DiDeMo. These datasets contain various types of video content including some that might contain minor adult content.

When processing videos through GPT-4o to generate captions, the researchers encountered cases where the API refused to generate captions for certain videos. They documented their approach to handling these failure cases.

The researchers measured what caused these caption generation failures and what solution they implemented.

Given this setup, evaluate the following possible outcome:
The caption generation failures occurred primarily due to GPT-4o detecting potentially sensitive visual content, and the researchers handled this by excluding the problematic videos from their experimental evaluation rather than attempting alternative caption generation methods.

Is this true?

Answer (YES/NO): NO